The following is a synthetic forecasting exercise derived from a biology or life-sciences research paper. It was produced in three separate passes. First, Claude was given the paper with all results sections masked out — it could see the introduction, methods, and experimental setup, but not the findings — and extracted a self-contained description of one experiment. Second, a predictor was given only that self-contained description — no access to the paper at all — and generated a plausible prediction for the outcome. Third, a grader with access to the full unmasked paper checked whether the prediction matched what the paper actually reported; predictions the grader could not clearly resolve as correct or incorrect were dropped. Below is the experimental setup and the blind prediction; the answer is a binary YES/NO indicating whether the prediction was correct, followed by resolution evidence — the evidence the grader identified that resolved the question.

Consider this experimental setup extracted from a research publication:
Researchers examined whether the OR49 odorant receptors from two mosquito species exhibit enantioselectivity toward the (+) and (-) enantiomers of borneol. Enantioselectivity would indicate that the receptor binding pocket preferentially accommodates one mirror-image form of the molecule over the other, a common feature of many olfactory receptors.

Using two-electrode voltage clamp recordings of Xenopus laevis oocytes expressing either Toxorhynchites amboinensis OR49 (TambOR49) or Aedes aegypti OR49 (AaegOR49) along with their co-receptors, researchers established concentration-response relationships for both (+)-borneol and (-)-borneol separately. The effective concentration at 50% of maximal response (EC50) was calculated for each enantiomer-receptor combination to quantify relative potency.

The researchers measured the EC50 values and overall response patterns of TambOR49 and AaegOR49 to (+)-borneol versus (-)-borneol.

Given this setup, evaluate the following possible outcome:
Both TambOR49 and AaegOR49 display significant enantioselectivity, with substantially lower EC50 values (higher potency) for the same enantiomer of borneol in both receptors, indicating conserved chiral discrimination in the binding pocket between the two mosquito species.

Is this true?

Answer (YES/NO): NO